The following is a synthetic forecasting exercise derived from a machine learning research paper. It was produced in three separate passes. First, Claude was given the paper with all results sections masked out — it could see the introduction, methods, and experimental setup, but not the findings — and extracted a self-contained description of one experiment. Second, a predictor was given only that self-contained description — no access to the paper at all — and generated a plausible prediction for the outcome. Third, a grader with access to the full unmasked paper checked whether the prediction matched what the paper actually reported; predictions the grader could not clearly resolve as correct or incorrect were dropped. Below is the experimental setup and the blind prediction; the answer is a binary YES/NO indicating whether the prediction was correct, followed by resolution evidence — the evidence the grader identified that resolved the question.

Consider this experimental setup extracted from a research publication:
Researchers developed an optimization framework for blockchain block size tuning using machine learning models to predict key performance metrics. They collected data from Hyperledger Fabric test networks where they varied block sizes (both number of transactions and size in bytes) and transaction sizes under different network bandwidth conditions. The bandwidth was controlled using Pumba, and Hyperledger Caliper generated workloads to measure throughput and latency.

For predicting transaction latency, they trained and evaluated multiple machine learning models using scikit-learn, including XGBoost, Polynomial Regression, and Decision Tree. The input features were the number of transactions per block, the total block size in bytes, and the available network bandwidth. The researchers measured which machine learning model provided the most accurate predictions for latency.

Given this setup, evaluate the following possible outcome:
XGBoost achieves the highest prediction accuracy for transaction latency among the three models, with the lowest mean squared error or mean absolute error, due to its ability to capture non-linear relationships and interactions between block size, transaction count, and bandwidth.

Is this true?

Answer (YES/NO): NO